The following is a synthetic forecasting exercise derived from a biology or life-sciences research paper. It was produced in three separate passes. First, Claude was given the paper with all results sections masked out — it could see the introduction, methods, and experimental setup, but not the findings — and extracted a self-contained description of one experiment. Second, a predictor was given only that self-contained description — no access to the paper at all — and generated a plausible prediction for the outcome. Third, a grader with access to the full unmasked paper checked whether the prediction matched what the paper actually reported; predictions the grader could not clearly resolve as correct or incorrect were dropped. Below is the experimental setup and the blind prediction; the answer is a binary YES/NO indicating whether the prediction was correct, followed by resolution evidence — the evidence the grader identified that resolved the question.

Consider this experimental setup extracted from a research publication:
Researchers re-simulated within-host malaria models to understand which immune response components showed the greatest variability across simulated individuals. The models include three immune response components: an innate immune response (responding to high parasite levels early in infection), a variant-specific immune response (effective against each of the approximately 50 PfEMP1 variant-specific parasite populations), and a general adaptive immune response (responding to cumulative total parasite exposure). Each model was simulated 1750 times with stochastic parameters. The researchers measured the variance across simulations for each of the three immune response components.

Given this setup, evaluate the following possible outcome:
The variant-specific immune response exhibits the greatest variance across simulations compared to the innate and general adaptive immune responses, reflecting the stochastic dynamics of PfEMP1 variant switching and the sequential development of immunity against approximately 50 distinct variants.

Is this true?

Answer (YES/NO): YES